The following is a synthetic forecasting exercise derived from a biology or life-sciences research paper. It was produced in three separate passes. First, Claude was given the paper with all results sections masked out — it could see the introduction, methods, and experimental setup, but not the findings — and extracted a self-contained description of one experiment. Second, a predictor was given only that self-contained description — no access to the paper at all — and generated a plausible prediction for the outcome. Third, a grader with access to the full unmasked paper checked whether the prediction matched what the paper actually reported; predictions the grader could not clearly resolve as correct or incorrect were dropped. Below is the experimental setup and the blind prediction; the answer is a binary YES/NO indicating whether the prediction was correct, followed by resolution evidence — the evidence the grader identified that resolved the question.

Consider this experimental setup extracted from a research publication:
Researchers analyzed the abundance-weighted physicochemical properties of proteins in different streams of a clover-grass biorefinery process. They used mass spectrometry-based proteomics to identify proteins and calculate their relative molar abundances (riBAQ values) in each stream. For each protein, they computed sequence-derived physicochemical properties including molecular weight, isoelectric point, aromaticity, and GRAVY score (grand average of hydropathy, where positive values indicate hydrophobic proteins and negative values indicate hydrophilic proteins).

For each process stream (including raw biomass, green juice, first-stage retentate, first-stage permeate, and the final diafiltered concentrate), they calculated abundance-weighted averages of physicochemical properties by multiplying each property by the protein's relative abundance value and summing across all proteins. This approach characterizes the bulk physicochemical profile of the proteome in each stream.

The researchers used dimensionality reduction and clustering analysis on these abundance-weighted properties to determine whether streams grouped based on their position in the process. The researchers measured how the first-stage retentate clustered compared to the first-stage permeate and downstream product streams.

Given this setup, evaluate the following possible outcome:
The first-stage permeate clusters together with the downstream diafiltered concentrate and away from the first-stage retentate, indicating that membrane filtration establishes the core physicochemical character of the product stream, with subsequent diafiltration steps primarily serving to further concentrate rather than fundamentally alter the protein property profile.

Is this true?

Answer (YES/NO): YES